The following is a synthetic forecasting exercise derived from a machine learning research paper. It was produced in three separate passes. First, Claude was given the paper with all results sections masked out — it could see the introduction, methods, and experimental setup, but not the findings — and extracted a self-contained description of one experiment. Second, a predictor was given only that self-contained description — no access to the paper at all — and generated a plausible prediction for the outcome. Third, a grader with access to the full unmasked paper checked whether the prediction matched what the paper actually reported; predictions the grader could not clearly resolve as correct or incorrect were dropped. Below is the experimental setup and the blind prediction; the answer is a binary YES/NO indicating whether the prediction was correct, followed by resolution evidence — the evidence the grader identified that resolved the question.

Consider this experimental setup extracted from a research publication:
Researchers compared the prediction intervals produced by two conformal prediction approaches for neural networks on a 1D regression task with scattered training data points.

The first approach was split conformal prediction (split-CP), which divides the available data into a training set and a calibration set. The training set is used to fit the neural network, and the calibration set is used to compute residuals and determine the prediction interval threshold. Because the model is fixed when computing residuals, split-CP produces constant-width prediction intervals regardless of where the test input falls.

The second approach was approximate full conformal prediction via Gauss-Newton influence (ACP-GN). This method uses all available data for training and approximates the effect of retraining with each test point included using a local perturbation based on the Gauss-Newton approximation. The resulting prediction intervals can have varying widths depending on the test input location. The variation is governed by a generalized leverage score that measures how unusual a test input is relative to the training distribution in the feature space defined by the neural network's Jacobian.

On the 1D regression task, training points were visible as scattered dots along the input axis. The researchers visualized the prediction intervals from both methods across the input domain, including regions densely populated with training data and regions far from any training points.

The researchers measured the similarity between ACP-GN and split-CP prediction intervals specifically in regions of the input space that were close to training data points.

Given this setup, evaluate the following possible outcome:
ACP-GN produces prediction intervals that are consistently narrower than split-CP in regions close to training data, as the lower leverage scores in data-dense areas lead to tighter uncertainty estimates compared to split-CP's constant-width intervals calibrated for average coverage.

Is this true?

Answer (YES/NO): NO